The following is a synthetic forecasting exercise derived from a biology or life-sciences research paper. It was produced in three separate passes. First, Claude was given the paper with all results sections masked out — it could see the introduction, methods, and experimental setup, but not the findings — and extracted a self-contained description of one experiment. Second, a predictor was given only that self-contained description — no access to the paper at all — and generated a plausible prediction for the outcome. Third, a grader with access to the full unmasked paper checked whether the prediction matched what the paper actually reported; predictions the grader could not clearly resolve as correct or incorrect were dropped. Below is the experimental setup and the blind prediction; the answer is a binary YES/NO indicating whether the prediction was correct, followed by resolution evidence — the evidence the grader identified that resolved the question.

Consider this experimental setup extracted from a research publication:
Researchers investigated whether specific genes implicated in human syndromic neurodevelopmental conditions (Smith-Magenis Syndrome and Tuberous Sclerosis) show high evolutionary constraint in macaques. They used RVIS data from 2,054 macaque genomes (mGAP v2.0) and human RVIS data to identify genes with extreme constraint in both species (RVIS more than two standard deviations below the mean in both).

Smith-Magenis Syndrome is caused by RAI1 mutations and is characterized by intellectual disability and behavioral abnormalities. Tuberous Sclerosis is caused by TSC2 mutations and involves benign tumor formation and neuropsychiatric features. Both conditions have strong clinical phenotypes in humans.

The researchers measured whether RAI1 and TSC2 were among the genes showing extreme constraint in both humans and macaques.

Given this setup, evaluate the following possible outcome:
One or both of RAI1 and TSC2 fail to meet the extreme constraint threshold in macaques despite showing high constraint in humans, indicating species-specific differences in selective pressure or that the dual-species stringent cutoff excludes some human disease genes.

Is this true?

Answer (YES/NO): NO